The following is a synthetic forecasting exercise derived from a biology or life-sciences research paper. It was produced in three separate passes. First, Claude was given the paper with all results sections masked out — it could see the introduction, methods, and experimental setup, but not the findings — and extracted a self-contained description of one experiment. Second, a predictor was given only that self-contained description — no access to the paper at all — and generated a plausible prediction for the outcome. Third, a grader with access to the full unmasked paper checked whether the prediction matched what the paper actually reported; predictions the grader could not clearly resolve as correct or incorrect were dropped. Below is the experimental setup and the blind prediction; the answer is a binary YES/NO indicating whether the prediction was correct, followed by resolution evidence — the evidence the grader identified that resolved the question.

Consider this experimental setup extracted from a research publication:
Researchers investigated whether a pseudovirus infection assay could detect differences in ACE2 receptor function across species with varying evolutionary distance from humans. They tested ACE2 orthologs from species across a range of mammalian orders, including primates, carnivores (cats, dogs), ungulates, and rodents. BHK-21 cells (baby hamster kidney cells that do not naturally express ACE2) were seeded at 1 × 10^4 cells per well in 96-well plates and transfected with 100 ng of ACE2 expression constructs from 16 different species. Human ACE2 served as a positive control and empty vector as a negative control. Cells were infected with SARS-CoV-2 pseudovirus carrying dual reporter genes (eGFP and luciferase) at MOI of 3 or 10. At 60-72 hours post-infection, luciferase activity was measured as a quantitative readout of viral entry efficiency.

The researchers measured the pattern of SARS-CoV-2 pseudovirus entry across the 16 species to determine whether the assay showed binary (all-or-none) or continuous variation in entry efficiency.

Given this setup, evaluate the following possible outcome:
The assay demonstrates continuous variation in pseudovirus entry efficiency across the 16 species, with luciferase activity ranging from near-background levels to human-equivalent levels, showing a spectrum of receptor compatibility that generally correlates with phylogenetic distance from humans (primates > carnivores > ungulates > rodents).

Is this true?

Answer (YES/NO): NO